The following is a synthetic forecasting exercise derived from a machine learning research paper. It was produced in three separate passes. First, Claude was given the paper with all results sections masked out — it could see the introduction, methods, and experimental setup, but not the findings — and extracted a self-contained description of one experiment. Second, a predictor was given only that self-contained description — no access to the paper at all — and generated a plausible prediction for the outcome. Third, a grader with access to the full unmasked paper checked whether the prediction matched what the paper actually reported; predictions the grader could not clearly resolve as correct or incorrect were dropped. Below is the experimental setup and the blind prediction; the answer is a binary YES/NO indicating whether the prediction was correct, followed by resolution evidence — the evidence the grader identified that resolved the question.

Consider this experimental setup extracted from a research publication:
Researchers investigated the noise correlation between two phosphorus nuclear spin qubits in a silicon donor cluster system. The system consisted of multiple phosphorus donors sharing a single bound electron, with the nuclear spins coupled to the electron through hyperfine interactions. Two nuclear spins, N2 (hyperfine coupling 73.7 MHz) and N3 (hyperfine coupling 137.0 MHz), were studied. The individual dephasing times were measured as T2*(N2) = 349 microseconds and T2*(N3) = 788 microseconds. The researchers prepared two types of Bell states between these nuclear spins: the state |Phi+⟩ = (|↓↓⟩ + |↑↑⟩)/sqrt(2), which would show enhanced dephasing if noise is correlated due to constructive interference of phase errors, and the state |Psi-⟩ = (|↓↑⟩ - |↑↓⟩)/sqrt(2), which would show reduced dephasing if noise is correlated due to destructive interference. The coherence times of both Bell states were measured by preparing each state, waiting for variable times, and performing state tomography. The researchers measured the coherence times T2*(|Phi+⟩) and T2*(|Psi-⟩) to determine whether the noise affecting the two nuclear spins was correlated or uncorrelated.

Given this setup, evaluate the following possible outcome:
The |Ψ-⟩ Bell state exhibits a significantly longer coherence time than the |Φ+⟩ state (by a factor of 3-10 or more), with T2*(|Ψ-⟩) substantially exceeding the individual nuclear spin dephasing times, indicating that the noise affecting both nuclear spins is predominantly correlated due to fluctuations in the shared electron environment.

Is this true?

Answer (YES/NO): NO